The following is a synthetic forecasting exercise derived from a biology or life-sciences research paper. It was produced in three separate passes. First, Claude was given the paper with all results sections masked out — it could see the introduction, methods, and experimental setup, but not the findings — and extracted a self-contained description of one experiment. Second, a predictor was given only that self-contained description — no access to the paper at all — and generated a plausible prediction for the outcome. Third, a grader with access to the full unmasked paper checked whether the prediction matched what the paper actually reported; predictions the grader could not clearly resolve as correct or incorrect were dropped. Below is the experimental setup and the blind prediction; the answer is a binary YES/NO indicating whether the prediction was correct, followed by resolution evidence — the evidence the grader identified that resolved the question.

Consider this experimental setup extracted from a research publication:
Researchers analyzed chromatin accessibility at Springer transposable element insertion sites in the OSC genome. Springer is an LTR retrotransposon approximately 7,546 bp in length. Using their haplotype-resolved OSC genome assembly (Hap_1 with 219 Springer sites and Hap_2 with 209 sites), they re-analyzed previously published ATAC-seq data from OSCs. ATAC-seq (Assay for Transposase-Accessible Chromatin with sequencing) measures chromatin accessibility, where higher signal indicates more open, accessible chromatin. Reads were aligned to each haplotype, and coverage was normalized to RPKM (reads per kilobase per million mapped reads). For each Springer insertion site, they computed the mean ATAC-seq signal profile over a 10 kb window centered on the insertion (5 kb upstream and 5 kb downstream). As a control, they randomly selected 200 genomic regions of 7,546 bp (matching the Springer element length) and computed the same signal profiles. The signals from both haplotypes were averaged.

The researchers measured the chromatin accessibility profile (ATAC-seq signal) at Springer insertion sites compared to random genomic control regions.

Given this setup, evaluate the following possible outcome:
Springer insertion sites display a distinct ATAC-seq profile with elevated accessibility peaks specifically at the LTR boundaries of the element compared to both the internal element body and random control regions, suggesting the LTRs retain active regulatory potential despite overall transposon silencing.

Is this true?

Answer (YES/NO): NO